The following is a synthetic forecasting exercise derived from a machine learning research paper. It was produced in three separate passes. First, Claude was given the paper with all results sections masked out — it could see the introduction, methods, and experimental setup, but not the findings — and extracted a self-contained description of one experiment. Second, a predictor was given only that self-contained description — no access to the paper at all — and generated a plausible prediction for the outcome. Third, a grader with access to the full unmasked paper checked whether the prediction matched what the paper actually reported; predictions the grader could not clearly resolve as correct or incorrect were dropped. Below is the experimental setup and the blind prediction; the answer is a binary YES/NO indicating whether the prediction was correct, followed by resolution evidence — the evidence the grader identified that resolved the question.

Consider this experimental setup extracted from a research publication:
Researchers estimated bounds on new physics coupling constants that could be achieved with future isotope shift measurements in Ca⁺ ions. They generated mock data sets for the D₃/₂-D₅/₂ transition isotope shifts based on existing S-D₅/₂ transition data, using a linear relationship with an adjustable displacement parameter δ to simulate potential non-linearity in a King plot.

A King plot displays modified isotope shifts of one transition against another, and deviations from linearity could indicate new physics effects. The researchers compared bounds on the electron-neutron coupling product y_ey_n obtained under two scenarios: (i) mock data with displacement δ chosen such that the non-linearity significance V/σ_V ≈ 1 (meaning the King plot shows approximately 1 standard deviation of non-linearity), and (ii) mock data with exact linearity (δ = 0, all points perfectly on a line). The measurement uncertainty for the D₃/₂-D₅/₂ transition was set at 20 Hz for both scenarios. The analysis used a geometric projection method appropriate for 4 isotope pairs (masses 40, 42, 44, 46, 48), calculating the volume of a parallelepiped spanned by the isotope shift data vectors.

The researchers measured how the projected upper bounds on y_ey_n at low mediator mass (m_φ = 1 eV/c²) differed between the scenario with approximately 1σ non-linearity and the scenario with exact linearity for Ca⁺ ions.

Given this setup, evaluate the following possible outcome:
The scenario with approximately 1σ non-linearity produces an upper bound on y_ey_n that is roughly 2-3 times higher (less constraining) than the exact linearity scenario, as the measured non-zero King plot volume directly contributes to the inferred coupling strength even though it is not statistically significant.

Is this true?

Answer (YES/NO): NO